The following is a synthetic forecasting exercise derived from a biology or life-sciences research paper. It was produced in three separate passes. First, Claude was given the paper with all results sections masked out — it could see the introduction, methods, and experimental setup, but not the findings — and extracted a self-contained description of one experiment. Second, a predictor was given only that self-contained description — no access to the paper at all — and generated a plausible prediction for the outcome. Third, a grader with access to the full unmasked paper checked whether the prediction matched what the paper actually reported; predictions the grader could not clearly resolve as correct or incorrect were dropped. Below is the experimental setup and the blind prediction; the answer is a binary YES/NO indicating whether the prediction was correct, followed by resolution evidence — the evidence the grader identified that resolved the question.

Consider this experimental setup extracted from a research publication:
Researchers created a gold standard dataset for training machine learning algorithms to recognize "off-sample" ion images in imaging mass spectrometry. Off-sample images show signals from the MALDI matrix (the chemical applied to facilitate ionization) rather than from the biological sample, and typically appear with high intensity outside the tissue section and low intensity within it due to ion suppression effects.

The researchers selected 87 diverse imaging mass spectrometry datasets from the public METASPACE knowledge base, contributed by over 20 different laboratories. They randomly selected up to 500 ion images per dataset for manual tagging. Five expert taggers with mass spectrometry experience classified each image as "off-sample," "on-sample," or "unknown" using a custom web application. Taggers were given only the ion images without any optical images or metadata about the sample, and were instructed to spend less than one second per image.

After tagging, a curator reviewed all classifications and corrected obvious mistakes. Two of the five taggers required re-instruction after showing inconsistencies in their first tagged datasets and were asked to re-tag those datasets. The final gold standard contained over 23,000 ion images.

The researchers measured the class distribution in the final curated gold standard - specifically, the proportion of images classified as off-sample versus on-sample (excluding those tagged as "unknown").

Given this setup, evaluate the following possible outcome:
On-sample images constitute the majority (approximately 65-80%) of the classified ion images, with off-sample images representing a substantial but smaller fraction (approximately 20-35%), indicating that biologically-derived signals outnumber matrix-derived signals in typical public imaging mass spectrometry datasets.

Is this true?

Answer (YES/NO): NO